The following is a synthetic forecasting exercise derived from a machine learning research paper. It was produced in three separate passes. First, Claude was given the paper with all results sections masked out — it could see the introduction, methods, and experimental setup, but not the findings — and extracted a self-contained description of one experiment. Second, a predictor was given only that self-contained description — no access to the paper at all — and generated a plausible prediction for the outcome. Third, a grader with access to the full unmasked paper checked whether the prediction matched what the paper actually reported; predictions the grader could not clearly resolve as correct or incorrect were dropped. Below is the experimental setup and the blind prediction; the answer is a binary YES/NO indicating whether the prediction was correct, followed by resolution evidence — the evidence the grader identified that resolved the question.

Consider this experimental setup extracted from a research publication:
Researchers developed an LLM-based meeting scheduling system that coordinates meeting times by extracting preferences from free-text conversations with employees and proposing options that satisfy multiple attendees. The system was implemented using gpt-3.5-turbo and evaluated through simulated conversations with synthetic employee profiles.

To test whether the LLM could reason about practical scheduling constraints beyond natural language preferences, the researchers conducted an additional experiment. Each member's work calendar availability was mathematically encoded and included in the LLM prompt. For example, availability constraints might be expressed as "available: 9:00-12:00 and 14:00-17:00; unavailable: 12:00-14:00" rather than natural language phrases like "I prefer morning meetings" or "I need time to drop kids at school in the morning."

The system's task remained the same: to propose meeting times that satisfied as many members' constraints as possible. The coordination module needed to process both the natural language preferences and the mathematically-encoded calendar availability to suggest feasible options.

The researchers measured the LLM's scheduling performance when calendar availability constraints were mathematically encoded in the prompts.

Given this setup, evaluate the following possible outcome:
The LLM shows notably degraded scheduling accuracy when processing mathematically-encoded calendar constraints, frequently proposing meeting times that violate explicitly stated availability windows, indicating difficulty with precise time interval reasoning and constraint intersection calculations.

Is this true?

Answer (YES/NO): YES